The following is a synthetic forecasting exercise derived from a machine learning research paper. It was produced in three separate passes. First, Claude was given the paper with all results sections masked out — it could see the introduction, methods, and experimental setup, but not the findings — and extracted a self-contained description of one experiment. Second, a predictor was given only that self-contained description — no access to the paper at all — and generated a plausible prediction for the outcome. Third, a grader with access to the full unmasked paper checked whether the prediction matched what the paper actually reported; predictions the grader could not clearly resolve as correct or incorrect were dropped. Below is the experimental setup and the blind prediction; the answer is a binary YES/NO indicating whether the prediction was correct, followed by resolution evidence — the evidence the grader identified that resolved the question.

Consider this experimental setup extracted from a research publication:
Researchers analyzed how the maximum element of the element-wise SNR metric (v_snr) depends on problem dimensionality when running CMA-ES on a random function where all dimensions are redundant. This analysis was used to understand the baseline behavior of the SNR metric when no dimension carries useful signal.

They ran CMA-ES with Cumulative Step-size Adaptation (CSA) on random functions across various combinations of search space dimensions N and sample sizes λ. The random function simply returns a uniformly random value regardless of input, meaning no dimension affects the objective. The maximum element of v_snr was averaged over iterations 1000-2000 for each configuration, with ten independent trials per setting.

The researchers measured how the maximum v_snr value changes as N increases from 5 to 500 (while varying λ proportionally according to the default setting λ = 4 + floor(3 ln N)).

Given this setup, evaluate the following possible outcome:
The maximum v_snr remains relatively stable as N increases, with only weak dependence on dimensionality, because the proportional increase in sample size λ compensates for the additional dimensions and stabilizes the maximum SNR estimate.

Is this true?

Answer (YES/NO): NO